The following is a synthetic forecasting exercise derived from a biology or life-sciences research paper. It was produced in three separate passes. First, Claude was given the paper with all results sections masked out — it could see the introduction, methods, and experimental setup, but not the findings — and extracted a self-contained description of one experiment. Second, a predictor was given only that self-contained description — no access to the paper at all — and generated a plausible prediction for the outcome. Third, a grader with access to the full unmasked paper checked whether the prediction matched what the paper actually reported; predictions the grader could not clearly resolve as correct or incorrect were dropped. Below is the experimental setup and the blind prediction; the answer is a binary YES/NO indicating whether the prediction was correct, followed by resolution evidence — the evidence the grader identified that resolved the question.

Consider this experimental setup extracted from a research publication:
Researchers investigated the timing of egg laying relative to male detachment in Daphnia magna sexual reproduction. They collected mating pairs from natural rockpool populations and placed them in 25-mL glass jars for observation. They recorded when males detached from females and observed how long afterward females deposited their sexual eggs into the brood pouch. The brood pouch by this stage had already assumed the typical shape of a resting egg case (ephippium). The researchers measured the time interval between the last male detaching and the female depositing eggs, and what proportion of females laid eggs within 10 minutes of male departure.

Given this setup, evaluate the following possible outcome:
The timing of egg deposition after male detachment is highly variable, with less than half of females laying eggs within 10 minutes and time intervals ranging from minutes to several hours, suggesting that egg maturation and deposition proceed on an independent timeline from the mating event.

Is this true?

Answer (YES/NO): NO